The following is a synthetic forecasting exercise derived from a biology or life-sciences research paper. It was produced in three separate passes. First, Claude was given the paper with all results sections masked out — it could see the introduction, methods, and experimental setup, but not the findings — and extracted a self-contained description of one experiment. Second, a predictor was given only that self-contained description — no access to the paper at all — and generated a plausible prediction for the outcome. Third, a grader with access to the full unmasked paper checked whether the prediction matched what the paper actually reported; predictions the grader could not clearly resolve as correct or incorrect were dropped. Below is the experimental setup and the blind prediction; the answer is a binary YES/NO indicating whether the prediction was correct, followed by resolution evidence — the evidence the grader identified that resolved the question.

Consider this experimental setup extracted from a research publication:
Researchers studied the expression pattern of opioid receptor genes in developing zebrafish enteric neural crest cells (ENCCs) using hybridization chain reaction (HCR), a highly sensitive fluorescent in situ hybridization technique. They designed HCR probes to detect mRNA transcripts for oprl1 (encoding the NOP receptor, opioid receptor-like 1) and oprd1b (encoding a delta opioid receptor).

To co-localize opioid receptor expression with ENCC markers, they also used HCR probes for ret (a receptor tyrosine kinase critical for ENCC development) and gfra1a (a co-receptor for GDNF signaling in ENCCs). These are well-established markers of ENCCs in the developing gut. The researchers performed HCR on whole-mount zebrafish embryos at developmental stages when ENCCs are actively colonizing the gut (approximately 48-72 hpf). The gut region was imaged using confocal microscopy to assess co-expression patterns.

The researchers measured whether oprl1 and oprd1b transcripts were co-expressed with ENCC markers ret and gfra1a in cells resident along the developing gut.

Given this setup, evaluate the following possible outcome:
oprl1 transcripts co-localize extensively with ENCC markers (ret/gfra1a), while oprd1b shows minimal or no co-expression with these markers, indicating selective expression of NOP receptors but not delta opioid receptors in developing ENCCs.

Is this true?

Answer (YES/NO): NO